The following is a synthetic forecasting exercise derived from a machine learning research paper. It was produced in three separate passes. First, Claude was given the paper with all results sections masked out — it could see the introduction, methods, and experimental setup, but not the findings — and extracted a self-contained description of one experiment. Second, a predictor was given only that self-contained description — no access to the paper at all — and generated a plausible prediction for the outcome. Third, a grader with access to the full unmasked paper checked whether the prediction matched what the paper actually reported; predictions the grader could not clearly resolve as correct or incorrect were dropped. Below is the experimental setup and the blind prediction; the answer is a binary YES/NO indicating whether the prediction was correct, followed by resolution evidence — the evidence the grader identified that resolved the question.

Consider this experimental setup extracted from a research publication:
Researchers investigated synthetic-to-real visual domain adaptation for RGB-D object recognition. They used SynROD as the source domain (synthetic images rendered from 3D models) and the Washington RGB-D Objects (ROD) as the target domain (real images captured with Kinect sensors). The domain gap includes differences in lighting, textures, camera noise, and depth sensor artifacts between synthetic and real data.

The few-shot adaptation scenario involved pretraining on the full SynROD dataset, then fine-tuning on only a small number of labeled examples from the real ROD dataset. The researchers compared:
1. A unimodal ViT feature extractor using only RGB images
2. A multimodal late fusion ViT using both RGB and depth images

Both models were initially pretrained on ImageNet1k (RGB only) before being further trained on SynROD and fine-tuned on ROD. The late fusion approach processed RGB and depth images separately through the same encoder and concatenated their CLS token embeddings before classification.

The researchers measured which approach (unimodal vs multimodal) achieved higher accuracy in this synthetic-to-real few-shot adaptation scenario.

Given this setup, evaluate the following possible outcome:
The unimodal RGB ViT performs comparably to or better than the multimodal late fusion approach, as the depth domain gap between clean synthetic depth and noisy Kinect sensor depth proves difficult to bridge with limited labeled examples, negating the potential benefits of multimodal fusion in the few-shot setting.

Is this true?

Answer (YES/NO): NO